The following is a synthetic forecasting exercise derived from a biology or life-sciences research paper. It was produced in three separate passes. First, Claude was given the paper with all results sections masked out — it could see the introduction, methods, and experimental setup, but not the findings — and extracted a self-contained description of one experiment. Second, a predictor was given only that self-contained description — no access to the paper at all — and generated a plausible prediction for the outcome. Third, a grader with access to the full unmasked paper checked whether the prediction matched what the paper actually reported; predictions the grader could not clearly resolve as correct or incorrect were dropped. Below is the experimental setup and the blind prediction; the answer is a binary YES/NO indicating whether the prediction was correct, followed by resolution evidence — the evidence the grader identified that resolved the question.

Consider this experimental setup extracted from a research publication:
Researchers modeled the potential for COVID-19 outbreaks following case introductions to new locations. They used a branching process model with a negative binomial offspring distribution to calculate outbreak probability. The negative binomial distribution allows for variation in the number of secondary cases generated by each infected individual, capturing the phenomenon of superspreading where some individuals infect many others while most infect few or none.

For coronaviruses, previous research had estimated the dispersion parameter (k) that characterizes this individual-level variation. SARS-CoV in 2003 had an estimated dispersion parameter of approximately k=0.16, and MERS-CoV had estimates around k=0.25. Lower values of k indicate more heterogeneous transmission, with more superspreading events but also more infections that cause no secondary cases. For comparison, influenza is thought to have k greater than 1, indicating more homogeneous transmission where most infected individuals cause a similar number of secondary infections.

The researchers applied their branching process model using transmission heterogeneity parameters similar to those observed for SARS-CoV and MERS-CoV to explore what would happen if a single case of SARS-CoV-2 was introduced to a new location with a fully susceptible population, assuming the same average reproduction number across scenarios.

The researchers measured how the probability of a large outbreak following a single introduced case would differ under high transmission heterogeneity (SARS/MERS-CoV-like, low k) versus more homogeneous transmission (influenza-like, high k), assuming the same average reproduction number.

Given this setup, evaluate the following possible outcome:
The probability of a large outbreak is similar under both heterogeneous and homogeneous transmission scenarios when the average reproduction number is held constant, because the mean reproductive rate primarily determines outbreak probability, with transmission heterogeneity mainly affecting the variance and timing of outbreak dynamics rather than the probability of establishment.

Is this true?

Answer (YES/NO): NO